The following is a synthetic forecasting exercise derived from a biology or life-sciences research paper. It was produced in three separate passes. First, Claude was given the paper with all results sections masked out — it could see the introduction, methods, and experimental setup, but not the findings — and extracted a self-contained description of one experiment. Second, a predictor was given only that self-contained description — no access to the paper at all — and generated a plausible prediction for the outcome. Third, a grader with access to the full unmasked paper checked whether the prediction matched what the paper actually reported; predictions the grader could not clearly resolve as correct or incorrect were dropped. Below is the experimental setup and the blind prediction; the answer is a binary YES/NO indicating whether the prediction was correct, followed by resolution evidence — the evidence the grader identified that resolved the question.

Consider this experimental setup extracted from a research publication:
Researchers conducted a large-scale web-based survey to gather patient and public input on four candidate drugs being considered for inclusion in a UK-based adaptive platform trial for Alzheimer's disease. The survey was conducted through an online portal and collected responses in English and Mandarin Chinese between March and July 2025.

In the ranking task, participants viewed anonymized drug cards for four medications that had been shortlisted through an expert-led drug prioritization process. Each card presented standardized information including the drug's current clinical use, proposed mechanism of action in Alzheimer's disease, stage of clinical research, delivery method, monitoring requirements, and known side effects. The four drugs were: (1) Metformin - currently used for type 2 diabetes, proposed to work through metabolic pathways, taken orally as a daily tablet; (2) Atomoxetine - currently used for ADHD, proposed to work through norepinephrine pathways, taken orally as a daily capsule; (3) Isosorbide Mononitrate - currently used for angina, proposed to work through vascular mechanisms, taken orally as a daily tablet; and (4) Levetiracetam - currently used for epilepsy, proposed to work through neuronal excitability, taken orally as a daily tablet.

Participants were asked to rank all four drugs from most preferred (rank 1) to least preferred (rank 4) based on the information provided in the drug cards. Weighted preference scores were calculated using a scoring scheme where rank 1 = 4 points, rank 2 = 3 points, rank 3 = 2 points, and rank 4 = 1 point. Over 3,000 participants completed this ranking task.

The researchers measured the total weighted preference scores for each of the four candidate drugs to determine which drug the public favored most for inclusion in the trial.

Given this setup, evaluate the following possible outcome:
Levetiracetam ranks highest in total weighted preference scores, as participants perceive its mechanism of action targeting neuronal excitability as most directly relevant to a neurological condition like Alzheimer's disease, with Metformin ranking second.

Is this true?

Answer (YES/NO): NO